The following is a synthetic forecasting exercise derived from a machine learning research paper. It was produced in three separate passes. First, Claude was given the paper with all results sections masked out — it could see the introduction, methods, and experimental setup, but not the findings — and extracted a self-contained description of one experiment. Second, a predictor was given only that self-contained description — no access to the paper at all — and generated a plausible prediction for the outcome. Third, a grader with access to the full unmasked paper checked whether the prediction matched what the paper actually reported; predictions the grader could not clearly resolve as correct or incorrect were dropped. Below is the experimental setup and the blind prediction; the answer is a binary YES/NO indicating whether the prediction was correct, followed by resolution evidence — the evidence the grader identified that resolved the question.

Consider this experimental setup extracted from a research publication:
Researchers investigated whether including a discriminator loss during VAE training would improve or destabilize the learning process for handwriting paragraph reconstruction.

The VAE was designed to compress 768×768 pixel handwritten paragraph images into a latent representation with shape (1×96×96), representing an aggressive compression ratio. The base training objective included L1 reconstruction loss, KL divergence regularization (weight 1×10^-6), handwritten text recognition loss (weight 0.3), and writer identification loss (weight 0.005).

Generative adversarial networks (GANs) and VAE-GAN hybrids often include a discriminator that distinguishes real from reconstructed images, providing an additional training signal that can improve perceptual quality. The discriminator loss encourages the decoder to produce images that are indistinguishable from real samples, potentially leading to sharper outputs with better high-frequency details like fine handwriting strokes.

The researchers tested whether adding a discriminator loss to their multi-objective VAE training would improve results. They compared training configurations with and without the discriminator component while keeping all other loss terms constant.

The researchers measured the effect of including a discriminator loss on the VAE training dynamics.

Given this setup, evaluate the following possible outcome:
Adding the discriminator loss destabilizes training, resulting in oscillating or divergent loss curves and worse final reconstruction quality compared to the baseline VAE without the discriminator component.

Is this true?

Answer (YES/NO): YES